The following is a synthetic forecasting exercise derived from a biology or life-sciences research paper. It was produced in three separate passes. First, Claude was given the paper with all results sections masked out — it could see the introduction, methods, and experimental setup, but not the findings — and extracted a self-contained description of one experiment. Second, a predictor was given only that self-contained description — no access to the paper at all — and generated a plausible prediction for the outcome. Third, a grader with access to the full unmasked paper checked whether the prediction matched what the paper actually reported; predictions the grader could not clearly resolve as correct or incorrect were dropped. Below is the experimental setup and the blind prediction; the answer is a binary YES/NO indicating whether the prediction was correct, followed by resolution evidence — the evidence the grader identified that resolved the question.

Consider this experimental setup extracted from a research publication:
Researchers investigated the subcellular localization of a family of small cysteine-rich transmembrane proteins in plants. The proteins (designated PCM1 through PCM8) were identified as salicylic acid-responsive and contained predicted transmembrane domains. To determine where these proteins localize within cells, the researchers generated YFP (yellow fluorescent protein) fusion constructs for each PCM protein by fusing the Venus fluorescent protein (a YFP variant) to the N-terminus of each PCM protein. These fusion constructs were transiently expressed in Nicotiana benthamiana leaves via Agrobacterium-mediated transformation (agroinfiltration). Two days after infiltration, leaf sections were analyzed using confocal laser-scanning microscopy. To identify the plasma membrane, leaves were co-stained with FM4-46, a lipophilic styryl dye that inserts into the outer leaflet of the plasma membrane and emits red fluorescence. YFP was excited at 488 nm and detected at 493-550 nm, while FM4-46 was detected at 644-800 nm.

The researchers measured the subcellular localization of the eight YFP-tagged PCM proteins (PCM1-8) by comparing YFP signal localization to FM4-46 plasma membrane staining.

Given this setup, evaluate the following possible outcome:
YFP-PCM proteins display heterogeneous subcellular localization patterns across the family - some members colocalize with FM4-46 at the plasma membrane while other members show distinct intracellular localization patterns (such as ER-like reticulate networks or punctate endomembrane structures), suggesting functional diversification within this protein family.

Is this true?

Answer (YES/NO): NO